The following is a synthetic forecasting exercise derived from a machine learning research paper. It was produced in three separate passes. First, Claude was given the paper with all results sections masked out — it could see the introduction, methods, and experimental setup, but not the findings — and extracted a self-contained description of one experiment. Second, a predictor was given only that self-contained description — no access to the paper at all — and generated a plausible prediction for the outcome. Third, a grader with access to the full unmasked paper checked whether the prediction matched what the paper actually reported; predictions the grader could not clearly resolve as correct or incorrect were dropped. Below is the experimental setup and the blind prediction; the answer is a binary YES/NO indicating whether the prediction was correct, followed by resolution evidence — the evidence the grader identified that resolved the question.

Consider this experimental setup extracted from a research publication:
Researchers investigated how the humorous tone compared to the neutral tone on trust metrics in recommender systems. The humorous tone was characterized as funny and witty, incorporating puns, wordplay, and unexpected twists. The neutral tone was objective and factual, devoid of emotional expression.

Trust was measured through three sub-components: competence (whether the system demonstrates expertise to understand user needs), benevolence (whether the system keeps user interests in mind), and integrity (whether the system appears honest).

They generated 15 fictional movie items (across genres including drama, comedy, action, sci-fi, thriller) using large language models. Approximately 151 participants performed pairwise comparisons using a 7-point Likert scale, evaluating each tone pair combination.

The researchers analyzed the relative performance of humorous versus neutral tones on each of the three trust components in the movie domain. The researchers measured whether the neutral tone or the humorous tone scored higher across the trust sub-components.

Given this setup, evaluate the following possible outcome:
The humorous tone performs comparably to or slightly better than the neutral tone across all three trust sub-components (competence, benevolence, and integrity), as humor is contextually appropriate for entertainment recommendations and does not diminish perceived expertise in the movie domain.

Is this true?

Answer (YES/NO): NO